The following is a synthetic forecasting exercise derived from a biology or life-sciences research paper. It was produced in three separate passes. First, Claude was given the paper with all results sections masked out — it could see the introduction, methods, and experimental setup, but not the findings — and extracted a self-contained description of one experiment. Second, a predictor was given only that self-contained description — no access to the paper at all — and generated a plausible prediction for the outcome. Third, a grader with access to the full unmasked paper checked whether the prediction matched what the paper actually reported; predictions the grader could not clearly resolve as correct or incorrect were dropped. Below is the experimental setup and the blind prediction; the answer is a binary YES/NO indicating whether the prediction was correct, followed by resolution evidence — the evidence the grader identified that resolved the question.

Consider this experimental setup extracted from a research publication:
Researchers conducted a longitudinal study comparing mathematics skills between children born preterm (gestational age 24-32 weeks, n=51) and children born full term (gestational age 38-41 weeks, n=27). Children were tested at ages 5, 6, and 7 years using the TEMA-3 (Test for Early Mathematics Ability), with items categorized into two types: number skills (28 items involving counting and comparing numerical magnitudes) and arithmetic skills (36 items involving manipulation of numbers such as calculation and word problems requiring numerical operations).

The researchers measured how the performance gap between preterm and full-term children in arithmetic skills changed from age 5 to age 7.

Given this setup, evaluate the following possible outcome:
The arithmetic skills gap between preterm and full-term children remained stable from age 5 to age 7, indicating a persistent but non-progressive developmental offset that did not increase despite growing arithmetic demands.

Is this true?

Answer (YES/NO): NO